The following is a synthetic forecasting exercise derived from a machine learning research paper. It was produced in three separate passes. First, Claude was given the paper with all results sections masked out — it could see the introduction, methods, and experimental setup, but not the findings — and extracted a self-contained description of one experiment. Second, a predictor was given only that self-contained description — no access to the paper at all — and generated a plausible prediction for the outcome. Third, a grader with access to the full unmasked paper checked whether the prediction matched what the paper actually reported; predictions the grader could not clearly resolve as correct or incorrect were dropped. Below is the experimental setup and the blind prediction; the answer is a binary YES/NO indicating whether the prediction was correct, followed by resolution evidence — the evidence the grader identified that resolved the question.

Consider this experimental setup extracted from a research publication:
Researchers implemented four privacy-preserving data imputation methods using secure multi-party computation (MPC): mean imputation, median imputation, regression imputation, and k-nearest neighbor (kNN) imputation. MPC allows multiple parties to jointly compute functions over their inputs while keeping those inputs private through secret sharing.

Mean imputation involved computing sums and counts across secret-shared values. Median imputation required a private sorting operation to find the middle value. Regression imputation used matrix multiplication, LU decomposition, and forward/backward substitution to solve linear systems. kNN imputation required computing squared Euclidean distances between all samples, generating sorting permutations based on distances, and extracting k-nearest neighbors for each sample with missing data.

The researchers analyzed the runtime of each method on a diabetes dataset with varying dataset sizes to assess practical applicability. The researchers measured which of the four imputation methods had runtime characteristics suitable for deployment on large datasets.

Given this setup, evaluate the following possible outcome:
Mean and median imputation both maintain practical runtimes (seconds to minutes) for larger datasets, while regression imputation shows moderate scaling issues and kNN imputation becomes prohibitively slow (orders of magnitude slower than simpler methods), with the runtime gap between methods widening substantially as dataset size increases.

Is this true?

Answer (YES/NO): NO